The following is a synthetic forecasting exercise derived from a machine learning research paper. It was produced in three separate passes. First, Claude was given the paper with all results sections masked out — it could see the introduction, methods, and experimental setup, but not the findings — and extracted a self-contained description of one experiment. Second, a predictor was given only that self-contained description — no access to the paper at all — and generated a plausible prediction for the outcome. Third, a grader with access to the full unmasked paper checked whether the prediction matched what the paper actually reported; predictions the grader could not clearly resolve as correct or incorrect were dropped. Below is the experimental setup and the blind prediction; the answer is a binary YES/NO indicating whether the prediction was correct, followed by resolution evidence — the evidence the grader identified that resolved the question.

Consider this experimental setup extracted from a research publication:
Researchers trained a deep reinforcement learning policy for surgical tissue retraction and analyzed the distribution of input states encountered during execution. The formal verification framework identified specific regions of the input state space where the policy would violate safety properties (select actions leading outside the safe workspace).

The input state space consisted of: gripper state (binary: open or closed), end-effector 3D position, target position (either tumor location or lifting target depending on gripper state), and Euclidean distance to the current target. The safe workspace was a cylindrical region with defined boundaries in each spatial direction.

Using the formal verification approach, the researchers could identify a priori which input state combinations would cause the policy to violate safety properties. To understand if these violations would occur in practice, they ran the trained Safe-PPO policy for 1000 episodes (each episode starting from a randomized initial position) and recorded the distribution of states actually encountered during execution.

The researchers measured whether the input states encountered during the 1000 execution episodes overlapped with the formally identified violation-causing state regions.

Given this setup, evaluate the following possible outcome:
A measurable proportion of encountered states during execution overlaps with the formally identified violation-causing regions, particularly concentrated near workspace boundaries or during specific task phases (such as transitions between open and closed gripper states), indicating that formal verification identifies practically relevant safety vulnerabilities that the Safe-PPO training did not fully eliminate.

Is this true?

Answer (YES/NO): NO